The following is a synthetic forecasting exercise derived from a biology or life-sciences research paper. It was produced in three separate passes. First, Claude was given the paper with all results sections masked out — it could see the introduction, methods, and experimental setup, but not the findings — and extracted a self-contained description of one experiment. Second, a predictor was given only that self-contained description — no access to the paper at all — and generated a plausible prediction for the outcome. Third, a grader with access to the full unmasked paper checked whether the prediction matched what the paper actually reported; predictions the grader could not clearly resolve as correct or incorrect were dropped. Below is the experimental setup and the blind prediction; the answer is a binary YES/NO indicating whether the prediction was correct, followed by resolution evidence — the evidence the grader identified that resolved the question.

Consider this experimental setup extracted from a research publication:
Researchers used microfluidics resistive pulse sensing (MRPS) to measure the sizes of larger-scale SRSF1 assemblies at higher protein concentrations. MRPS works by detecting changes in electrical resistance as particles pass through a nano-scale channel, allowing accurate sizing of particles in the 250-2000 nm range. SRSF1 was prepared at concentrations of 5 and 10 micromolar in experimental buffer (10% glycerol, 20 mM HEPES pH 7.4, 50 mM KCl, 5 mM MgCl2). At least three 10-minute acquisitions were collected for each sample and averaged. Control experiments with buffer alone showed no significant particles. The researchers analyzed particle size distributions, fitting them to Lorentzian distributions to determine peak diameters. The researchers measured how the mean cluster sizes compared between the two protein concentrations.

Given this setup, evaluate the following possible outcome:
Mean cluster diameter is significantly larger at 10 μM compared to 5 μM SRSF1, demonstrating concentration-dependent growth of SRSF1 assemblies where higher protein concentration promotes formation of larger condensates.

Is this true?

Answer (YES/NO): NO